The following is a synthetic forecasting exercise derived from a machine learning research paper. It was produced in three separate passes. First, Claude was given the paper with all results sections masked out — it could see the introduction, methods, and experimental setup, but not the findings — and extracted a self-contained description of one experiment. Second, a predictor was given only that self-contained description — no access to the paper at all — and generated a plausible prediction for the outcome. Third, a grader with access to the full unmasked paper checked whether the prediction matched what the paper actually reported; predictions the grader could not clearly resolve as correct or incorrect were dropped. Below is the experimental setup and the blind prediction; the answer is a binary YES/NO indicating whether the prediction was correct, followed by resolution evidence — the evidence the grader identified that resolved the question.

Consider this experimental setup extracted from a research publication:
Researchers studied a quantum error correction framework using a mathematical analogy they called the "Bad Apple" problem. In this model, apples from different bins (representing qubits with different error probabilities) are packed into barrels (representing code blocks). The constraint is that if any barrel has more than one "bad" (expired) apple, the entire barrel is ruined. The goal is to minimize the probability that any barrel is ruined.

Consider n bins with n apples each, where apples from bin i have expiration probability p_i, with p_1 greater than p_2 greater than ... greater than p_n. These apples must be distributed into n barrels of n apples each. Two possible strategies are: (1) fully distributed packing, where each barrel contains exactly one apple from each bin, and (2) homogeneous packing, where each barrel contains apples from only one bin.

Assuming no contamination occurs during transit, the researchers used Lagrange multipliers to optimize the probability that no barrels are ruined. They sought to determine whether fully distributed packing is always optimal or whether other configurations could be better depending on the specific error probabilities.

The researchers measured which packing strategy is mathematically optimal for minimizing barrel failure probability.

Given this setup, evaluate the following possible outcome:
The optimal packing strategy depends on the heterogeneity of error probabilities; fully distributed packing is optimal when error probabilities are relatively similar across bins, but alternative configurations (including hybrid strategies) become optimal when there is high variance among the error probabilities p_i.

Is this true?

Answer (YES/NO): NO